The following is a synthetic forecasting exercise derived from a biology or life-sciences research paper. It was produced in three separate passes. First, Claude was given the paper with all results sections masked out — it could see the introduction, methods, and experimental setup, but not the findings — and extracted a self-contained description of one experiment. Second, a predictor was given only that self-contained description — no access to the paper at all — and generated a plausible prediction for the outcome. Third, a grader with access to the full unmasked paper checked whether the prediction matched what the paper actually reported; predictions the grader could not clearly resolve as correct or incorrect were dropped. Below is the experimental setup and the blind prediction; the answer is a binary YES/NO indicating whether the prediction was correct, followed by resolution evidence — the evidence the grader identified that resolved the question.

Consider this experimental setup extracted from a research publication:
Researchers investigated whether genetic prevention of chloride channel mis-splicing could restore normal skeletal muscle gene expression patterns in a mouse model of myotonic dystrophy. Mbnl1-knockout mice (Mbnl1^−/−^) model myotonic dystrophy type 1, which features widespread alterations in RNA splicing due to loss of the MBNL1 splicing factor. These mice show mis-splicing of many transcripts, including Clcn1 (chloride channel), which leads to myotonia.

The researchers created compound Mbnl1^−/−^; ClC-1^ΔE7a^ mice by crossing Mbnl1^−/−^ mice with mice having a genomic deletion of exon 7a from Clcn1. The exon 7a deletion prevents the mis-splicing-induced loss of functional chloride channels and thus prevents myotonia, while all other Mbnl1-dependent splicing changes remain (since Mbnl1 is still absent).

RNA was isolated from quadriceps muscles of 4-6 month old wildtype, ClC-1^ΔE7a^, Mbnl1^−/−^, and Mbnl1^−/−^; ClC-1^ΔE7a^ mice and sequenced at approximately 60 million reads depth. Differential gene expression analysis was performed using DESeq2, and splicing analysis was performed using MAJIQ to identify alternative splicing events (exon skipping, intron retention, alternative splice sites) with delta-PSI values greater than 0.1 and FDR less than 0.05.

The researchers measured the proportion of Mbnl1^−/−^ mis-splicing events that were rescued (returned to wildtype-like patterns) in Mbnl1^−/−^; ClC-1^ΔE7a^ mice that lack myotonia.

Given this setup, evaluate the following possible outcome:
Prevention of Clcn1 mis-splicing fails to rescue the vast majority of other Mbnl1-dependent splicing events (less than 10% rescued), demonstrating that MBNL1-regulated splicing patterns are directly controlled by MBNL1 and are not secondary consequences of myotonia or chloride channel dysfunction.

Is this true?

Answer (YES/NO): NO